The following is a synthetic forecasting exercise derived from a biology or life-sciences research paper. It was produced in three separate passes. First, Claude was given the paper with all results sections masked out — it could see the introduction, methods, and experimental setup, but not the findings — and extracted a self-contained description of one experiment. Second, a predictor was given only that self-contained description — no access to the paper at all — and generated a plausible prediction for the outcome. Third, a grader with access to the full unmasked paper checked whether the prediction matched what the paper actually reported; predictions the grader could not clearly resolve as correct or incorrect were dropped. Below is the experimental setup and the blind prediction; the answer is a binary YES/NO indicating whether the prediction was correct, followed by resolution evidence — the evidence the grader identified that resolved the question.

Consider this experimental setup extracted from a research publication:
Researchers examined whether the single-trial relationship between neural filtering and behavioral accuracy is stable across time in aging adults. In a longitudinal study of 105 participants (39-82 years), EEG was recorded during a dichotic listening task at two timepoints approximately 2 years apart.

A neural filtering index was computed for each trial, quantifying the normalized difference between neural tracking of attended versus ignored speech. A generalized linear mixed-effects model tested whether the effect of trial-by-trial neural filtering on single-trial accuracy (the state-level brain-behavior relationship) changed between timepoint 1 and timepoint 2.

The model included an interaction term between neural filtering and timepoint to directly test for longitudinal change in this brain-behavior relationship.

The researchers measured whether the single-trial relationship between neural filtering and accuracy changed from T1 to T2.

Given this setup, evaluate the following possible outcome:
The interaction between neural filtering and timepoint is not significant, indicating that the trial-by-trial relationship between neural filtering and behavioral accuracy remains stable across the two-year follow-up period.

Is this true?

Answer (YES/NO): YES